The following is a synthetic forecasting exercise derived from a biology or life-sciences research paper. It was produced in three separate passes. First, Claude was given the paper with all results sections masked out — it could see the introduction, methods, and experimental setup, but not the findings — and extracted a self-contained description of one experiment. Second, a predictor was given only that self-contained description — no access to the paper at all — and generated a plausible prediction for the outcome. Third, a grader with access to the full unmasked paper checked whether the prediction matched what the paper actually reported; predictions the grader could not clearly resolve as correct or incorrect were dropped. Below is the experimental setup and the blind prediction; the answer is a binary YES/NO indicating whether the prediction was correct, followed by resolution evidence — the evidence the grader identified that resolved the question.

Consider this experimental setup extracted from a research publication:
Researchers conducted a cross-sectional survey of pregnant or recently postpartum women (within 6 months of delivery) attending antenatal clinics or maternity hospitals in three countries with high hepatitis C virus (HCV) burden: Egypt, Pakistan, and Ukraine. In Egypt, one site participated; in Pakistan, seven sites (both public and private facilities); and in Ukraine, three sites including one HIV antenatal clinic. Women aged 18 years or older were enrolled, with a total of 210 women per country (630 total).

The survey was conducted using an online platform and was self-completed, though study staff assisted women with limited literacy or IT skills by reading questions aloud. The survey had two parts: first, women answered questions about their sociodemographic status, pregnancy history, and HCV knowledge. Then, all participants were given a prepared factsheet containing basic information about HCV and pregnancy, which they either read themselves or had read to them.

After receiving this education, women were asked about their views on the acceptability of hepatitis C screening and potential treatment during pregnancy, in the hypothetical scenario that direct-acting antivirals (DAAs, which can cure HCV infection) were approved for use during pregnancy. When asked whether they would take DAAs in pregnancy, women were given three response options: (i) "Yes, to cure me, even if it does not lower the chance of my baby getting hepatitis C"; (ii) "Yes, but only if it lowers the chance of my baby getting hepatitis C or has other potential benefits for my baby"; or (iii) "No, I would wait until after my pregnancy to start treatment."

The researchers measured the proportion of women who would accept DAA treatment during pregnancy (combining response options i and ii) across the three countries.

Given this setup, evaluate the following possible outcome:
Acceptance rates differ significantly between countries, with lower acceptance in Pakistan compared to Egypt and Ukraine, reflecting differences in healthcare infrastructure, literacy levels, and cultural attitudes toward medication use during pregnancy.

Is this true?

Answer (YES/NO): NO